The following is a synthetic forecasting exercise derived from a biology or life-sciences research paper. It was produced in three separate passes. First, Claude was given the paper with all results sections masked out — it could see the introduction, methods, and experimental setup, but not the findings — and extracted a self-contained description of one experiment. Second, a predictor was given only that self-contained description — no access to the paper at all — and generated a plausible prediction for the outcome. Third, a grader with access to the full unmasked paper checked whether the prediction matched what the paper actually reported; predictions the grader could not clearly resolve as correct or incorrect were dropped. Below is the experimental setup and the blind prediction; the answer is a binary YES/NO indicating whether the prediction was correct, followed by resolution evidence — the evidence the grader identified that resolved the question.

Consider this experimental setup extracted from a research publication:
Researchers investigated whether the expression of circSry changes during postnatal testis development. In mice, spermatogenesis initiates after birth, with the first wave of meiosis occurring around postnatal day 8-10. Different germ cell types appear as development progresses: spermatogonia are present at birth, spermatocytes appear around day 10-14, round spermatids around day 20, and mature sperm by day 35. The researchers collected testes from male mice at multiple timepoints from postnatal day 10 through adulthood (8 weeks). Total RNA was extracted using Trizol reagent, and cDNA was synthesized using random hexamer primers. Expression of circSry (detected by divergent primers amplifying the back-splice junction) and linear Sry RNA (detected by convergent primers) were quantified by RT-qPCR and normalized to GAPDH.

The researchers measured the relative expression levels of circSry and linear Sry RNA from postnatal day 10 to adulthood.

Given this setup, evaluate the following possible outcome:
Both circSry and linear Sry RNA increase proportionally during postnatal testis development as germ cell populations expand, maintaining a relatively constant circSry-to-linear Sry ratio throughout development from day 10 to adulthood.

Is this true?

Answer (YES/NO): NO